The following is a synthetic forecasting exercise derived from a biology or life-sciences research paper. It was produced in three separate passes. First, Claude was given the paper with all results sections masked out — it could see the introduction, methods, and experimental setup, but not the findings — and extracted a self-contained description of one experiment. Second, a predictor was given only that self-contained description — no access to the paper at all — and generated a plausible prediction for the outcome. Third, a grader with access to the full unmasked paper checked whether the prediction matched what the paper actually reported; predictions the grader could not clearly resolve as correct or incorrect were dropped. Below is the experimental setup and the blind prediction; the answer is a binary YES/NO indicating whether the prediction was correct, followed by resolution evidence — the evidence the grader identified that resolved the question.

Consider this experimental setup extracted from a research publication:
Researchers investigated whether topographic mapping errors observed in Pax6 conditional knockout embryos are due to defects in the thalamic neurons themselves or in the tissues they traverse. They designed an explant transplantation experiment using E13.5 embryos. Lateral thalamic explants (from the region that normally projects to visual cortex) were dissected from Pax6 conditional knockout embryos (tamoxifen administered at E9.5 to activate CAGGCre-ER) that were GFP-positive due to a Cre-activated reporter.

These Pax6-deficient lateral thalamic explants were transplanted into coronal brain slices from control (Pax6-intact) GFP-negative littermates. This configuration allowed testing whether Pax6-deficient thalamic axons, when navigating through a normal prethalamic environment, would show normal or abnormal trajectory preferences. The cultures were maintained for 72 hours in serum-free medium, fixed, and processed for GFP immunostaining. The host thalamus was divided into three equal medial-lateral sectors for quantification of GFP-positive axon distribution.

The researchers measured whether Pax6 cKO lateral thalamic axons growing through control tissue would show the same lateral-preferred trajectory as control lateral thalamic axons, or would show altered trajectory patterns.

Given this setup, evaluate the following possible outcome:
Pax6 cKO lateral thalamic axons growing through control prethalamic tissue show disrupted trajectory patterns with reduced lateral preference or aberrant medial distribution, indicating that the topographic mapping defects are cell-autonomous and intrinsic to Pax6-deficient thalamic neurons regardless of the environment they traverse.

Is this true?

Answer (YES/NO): YES